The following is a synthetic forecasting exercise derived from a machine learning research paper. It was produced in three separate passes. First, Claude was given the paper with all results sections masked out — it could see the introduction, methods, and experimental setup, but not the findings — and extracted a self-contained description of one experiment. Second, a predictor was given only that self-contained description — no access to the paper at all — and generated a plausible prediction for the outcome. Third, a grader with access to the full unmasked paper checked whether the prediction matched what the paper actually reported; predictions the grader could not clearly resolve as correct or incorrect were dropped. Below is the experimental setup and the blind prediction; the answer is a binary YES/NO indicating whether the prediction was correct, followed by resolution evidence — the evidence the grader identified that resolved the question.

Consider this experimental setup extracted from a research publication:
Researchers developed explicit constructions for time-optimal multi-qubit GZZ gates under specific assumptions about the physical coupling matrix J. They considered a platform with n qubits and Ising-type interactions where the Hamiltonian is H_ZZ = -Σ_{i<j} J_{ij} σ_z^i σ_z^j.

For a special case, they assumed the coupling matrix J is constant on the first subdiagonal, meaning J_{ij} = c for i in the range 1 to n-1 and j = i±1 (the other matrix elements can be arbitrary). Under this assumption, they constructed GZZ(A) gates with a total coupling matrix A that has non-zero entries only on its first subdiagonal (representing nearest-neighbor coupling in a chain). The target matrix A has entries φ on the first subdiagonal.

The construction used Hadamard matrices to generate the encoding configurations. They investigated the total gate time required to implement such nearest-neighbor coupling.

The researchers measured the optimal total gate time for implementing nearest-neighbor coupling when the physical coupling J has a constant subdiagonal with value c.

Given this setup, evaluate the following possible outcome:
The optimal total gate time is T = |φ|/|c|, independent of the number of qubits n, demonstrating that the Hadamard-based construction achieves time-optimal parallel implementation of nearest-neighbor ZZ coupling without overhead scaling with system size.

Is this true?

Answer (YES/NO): NO